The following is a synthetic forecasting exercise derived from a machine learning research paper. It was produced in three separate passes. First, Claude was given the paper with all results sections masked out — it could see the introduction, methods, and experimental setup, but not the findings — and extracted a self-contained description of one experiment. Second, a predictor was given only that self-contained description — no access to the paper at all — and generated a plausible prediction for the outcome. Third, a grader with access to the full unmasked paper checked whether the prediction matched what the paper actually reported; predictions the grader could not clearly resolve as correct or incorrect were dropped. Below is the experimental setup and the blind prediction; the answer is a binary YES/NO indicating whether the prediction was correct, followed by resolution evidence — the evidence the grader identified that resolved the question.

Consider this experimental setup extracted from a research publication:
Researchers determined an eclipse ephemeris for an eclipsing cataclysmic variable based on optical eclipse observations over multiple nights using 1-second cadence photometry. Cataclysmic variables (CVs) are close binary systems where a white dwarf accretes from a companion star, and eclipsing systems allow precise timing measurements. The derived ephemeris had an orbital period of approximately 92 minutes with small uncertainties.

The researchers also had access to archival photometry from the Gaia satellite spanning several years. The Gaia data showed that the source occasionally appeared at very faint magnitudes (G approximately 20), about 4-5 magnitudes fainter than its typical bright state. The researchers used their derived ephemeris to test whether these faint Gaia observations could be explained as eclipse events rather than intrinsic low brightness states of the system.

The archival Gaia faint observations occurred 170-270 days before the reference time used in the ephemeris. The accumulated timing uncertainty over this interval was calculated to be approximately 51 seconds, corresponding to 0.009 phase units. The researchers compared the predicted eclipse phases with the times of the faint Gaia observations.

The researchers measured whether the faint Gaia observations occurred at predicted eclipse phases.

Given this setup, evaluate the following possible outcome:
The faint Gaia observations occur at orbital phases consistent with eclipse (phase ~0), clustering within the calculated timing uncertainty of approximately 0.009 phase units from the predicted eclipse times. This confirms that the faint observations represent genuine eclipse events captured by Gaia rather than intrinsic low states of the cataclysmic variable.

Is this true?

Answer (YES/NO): NO